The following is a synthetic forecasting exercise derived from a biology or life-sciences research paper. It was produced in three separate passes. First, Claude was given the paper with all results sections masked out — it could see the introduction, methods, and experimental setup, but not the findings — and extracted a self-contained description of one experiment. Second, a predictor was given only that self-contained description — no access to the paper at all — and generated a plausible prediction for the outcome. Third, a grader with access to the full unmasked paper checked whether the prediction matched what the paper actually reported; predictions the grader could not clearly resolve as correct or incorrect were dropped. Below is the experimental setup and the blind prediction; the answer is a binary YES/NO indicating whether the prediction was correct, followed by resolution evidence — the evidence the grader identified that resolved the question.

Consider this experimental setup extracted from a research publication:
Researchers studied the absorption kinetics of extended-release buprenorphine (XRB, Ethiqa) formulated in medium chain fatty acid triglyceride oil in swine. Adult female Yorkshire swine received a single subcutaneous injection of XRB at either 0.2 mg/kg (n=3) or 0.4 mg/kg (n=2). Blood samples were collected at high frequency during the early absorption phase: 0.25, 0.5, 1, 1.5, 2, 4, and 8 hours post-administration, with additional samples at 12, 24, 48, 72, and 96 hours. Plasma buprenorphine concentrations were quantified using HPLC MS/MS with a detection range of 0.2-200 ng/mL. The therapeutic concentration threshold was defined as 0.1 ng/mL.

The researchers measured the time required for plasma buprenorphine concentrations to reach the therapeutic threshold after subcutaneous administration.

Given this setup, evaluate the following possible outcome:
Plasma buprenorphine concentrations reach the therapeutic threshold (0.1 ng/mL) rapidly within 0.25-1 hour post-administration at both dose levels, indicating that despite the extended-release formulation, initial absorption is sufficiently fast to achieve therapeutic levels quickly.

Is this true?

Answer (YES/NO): NO